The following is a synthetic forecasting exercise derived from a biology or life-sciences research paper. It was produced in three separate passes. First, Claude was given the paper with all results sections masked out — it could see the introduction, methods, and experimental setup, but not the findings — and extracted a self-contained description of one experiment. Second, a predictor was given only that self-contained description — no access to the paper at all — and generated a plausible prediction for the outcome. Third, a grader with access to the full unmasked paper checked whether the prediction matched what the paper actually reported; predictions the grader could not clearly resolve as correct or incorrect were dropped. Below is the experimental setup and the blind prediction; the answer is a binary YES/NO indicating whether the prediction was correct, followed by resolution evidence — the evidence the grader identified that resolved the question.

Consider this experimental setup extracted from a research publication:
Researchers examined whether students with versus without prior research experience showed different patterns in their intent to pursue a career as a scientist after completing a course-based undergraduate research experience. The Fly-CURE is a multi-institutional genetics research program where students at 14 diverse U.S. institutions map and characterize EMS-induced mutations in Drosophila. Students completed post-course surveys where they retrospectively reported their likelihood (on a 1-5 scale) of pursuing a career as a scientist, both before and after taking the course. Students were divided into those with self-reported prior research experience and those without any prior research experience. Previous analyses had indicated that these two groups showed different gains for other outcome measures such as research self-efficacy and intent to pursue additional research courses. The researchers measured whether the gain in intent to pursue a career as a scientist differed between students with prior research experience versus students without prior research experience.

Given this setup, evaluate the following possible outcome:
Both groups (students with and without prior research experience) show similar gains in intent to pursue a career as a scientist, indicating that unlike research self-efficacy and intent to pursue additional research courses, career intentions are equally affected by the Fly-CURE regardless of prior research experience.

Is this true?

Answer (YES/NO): YES